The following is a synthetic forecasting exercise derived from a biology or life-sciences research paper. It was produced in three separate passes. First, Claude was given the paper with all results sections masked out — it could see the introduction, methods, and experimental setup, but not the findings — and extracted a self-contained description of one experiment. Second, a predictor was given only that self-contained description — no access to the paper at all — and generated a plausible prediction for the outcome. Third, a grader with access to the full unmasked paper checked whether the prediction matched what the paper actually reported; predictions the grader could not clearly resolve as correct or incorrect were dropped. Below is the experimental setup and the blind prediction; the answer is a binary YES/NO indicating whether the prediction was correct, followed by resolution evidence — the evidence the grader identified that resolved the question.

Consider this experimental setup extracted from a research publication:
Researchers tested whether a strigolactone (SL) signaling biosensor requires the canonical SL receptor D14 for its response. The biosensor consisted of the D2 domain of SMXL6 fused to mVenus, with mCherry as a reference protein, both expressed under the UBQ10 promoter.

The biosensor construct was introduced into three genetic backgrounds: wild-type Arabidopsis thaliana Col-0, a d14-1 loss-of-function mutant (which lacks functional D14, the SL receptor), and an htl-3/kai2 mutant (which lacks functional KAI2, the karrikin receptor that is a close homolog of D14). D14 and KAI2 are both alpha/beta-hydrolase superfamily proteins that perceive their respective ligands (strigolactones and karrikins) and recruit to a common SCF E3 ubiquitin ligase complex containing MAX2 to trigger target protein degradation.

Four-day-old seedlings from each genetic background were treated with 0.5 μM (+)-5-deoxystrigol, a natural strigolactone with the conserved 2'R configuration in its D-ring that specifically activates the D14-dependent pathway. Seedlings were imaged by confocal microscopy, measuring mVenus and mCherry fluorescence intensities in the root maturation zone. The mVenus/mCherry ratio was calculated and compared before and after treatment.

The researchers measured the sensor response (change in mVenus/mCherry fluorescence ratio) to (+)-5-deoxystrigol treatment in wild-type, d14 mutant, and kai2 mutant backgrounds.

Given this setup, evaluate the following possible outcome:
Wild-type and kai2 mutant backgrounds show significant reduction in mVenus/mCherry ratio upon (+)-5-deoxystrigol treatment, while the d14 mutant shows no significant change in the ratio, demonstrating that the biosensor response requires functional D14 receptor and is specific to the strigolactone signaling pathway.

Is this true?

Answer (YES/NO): YES